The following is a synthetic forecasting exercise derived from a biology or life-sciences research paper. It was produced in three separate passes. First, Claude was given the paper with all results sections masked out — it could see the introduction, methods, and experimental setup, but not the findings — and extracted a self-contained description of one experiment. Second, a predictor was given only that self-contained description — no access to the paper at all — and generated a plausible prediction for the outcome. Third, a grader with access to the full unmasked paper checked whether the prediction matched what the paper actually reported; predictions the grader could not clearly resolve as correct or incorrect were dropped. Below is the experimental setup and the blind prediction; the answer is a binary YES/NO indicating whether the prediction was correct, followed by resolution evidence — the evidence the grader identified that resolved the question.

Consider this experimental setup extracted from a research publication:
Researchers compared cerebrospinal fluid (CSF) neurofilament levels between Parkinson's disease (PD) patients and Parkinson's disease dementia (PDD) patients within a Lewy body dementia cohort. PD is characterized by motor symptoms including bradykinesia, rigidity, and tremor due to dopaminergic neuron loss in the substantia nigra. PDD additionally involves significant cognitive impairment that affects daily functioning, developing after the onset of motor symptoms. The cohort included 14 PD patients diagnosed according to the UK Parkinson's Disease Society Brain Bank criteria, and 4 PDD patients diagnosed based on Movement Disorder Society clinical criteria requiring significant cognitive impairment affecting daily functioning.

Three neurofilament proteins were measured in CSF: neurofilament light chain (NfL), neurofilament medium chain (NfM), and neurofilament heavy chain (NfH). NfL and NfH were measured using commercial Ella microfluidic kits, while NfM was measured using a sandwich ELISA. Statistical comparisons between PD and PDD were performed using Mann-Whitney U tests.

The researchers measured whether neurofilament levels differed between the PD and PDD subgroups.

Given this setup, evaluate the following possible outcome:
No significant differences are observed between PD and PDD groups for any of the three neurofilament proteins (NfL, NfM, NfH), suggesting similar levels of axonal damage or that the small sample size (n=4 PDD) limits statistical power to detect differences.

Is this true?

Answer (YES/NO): NO